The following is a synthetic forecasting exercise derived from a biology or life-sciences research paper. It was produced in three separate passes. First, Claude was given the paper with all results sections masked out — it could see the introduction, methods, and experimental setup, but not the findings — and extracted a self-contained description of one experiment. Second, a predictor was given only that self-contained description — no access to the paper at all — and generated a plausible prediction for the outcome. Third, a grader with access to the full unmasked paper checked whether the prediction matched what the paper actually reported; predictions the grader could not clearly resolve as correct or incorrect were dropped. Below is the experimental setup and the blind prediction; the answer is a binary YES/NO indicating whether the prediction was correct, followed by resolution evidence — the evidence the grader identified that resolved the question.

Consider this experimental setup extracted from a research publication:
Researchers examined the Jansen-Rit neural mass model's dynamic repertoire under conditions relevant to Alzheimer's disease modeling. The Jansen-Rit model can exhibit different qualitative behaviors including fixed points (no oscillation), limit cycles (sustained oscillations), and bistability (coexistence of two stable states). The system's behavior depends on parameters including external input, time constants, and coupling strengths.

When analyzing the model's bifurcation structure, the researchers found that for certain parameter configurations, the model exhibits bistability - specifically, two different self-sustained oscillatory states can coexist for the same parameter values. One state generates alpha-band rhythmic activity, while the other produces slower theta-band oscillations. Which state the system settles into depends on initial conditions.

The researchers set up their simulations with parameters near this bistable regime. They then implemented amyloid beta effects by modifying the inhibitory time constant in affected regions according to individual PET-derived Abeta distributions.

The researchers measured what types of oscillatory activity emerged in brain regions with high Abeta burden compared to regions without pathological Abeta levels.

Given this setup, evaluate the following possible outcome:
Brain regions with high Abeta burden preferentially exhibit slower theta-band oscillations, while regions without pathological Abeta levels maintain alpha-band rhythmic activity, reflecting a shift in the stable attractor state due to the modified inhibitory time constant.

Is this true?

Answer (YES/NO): YES